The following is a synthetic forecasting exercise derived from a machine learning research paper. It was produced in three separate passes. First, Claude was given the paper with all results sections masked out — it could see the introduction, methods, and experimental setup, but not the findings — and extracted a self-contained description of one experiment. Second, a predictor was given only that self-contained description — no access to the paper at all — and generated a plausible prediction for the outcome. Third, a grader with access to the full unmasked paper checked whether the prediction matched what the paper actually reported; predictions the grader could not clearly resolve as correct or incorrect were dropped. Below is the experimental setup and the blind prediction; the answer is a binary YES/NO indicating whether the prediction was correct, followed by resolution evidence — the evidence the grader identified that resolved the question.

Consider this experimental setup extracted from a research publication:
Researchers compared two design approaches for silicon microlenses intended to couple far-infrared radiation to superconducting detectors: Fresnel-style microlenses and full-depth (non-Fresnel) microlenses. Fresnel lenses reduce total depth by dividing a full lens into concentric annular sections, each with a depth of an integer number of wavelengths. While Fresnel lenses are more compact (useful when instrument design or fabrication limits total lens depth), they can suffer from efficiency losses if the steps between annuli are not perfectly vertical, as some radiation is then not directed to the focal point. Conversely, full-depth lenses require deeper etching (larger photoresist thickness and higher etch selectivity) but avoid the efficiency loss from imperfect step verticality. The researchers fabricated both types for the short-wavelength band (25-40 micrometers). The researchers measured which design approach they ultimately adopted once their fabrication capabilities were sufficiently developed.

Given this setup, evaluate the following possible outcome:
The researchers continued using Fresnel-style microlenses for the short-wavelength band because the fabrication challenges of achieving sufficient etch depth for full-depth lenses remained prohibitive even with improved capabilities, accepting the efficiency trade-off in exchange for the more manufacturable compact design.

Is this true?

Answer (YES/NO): NO